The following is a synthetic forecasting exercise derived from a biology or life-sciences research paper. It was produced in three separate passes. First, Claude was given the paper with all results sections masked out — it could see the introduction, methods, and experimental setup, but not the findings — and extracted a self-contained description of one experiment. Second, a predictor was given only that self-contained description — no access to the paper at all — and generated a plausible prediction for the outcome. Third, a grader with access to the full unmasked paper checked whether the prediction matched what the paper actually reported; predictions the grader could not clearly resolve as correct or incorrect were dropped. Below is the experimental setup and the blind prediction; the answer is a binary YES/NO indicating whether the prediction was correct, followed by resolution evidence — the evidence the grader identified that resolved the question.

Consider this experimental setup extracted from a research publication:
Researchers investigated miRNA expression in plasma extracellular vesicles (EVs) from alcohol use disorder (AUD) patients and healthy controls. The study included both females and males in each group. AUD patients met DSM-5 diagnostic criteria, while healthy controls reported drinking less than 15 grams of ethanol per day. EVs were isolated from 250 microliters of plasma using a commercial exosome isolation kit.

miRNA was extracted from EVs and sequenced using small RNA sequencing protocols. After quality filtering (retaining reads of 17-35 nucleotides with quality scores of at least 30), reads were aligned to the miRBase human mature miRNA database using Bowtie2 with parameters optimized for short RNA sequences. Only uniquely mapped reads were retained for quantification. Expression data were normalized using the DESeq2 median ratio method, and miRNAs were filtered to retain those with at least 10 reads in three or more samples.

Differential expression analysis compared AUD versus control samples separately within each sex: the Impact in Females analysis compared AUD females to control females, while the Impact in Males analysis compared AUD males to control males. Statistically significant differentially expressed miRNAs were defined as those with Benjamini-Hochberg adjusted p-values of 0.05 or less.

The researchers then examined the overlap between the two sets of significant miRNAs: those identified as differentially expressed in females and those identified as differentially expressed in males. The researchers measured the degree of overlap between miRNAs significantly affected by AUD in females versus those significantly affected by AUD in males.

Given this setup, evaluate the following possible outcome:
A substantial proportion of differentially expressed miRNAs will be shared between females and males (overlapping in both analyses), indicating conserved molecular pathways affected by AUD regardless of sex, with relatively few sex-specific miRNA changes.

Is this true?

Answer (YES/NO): NO